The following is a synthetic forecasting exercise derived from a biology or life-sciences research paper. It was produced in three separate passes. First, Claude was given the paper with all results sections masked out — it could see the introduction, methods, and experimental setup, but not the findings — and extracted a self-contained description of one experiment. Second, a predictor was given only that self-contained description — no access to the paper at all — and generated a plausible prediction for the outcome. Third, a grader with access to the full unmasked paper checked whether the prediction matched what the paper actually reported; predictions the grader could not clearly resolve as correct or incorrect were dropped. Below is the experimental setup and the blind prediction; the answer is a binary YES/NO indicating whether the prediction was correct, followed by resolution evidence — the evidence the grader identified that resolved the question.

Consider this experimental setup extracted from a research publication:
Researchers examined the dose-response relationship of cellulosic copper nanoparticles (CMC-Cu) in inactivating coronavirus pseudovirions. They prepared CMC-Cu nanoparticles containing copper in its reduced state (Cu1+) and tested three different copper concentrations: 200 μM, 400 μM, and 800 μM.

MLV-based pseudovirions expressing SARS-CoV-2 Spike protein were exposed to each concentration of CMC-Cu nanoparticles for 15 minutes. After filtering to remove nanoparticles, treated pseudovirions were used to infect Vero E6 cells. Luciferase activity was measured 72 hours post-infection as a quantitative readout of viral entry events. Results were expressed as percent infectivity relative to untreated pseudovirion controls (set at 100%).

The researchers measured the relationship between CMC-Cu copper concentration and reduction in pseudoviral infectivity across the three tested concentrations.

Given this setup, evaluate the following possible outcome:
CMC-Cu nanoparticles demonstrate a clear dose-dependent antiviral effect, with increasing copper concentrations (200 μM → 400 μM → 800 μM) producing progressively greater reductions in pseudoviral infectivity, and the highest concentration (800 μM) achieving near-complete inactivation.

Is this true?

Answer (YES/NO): YES